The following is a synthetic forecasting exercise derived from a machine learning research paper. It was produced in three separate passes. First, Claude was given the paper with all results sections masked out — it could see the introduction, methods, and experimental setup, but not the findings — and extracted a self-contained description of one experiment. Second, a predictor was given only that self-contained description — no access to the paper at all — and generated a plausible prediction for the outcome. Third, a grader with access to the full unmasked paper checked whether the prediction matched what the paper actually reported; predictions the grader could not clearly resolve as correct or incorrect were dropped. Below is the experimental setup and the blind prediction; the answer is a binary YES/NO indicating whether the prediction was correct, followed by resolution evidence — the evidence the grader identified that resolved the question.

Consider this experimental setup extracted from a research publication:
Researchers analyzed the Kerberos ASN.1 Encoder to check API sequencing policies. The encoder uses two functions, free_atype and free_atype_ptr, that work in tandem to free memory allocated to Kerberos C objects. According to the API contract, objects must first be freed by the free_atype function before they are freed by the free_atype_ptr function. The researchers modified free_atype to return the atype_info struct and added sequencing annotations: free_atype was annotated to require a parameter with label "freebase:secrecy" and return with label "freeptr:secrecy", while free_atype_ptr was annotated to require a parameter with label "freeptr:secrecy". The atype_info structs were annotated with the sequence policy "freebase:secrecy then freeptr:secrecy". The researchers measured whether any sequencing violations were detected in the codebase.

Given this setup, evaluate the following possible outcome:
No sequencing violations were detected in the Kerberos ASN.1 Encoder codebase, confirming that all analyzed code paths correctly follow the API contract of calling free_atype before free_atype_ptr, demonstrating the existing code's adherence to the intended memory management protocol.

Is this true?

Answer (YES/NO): YES